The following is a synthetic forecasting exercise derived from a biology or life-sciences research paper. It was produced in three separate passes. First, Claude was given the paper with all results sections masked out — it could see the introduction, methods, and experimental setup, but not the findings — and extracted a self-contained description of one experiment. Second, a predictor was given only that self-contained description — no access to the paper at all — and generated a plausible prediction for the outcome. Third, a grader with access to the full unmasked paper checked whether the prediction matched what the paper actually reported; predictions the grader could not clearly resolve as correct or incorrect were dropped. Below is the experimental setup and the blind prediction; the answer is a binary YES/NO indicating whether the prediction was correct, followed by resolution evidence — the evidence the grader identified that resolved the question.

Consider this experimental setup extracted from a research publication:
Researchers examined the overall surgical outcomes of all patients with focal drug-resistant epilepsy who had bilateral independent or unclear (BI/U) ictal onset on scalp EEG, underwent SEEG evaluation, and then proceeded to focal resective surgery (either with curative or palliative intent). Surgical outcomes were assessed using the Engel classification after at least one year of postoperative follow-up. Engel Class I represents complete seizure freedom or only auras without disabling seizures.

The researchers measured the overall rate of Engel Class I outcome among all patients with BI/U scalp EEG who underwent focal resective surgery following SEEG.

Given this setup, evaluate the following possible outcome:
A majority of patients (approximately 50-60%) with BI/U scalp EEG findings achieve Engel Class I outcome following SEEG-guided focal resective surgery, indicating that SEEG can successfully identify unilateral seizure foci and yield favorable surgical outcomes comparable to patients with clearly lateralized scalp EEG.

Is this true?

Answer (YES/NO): NO